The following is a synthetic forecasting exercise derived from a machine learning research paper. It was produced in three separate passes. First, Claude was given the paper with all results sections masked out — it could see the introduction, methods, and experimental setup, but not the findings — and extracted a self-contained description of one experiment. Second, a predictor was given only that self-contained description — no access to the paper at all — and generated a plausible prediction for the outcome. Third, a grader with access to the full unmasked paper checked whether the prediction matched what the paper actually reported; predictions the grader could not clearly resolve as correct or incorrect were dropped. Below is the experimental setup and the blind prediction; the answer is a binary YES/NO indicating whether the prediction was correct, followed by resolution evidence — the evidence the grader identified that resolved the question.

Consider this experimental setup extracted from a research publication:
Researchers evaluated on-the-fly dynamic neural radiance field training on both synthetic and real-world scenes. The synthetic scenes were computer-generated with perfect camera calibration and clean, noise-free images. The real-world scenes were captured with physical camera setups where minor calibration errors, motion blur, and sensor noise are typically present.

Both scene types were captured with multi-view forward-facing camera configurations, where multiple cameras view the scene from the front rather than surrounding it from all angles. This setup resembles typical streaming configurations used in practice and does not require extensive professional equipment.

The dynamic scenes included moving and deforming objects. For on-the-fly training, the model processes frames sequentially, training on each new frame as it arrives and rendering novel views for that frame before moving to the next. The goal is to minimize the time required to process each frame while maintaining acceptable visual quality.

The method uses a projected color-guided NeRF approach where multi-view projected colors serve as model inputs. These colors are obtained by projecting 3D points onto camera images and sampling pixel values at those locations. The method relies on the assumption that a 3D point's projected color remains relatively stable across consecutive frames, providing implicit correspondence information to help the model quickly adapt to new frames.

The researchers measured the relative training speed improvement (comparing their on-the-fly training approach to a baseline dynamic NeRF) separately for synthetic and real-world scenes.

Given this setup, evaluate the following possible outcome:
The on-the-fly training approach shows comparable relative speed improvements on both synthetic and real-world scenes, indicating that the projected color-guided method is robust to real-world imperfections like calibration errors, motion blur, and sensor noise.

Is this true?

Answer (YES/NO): NO